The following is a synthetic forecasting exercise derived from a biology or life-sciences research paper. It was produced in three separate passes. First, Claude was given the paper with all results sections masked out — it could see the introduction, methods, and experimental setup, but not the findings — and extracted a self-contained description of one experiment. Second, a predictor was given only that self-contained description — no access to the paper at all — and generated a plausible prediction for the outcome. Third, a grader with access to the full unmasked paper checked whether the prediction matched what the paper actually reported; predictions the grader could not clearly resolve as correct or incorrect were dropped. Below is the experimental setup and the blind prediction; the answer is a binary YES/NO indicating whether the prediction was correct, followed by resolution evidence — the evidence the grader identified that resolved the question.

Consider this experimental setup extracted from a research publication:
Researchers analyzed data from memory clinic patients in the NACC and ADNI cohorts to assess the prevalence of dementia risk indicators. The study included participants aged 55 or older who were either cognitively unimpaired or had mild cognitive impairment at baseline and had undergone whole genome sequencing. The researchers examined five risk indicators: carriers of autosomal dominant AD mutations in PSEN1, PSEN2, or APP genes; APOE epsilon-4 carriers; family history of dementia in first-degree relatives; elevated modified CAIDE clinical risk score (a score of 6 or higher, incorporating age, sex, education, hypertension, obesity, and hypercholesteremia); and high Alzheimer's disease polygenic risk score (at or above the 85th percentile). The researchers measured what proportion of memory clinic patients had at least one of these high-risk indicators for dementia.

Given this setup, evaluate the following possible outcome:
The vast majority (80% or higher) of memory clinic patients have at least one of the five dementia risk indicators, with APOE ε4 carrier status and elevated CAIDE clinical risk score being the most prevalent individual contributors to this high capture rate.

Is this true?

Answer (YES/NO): NO